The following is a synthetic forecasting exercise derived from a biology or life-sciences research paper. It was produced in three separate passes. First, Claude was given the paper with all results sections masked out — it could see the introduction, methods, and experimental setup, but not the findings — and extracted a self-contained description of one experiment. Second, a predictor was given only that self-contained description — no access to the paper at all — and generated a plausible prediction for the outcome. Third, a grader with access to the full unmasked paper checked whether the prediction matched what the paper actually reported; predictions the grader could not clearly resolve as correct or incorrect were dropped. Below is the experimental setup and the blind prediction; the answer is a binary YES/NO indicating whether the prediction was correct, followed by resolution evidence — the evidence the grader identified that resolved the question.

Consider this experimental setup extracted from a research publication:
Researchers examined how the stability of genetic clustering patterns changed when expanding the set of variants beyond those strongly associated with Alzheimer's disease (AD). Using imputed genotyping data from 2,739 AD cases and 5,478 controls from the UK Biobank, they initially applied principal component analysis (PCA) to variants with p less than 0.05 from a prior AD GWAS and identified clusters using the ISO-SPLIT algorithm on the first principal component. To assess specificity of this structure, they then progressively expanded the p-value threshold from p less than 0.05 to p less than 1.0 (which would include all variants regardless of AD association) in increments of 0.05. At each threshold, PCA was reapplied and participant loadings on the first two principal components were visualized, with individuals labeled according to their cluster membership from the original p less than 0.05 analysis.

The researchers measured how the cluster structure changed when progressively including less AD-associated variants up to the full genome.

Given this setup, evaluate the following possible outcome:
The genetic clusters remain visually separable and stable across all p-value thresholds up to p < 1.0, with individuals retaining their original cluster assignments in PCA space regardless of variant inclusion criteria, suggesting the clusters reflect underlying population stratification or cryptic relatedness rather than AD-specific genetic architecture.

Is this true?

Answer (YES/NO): NO